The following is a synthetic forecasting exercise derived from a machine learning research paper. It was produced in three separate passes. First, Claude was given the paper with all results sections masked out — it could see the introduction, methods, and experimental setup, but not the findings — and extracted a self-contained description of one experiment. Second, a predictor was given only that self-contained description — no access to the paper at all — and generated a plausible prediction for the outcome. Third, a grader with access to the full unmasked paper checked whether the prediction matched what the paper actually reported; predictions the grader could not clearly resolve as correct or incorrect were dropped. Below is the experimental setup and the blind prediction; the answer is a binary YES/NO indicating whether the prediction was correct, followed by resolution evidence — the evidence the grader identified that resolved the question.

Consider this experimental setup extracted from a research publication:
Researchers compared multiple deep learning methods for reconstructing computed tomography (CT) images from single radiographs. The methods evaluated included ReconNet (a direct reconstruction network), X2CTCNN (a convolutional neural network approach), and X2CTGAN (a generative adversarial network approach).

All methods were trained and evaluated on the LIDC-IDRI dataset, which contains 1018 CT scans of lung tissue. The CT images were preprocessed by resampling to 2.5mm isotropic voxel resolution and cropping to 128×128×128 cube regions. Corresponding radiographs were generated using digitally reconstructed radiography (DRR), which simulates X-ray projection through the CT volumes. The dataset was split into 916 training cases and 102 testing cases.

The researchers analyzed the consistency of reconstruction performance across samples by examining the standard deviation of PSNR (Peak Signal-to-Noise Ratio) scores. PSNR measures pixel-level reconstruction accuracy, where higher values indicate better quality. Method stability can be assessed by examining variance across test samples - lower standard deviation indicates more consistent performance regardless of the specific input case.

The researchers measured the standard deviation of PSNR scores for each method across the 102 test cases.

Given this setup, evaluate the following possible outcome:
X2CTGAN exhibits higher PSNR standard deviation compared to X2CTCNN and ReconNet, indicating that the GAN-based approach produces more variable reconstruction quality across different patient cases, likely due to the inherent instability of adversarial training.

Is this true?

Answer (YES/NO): NO